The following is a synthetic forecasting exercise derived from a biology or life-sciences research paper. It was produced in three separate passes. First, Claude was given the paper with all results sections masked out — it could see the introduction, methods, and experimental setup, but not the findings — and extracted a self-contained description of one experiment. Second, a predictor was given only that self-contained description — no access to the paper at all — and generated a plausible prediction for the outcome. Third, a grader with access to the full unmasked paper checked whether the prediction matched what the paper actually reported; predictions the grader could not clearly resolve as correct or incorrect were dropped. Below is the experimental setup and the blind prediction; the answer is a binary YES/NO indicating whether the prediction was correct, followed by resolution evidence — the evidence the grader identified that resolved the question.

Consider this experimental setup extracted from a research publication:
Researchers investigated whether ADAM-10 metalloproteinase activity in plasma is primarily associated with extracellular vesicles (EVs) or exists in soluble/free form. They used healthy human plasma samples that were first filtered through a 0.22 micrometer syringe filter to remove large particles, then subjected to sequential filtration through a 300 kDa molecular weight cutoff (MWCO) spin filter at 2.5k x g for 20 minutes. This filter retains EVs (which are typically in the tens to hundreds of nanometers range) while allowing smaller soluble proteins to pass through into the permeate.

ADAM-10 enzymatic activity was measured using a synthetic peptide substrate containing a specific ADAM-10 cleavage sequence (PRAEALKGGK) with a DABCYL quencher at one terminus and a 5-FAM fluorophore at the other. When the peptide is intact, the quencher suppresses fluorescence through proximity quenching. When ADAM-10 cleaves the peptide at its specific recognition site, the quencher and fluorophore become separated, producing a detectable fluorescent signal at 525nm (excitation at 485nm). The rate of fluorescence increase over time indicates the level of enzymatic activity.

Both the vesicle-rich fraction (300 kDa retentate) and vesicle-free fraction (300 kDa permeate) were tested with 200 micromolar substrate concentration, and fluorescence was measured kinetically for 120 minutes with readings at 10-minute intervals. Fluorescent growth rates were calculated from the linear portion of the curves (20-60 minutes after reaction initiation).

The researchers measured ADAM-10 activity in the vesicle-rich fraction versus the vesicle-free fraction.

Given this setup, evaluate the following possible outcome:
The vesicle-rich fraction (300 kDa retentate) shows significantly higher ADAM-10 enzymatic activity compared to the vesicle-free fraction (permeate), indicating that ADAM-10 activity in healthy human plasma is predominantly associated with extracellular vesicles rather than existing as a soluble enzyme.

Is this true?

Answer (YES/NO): YES